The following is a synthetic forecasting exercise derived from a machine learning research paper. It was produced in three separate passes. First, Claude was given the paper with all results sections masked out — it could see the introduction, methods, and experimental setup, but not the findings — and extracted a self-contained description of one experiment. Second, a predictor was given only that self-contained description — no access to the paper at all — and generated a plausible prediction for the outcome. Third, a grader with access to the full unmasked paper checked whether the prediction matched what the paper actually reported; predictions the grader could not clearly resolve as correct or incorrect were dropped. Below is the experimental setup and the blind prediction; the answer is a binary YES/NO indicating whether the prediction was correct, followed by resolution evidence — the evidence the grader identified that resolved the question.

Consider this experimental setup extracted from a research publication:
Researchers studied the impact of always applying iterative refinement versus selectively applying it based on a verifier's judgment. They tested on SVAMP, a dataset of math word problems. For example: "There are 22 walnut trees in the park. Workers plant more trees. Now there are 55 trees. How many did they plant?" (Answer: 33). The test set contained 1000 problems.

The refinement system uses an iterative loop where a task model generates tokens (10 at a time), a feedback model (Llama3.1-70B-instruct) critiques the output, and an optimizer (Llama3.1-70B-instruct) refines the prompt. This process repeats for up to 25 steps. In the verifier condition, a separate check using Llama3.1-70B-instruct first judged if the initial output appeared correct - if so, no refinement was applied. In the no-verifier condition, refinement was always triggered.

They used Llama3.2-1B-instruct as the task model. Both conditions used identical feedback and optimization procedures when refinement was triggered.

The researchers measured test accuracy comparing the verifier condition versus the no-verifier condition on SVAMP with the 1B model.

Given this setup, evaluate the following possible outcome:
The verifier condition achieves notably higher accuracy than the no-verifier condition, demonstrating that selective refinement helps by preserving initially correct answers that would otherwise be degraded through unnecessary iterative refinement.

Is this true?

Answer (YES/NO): YES